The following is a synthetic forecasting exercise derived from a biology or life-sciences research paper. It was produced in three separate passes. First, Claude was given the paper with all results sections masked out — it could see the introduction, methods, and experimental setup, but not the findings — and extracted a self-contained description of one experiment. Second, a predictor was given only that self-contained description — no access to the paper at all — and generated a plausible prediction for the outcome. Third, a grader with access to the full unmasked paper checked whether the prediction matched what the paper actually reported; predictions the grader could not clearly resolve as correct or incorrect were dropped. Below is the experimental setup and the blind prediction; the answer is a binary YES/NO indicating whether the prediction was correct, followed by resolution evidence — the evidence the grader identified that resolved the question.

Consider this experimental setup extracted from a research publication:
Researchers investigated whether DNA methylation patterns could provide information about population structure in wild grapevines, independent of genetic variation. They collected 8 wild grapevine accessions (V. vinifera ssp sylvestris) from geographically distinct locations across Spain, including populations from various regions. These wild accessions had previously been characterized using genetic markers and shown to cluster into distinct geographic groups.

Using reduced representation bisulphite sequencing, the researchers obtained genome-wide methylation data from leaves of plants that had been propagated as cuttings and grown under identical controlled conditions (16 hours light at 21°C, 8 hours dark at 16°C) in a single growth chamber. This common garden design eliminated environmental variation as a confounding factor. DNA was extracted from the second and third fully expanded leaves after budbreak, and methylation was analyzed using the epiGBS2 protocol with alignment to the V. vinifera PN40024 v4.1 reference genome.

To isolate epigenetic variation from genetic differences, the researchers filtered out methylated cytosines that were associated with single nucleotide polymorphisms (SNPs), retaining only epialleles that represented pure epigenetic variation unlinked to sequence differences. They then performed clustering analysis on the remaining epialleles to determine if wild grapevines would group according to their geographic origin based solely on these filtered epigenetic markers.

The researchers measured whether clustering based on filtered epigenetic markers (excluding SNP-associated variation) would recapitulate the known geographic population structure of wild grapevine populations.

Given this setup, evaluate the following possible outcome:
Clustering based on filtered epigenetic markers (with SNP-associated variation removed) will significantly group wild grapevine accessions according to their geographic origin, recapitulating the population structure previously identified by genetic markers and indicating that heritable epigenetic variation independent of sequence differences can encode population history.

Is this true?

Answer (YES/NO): YES